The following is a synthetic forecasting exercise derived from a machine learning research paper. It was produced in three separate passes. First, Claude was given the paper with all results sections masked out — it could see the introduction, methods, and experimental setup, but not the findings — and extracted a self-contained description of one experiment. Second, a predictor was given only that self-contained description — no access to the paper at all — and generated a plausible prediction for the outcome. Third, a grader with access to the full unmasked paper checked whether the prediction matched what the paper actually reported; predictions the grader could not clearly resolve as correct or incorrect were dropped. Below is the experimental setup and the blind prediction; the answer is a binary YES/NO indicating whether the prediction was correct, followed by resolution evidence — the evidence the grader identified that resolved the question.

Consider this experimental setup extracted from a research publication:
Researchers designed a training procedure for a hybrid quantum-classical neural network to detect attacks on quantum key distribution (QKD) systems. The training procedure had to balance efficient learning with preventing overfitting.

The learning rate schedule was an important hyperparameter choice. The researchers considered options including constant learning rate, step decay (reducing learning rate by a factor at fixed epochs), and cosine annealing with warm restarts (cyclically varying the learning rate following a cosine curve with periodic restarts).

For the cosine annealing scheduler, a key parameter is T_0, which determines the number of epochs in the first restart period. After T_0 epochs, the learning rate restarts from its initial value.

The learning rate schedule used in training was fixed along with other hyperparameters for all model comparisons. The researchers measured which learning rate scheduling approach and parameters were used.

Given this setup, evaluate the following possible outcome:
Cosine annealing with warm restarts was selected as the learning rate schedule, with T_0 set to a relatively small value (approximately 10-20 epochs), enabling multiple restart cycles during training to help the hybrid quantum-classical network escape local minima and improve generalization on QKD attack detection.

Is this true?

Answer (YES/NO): NO